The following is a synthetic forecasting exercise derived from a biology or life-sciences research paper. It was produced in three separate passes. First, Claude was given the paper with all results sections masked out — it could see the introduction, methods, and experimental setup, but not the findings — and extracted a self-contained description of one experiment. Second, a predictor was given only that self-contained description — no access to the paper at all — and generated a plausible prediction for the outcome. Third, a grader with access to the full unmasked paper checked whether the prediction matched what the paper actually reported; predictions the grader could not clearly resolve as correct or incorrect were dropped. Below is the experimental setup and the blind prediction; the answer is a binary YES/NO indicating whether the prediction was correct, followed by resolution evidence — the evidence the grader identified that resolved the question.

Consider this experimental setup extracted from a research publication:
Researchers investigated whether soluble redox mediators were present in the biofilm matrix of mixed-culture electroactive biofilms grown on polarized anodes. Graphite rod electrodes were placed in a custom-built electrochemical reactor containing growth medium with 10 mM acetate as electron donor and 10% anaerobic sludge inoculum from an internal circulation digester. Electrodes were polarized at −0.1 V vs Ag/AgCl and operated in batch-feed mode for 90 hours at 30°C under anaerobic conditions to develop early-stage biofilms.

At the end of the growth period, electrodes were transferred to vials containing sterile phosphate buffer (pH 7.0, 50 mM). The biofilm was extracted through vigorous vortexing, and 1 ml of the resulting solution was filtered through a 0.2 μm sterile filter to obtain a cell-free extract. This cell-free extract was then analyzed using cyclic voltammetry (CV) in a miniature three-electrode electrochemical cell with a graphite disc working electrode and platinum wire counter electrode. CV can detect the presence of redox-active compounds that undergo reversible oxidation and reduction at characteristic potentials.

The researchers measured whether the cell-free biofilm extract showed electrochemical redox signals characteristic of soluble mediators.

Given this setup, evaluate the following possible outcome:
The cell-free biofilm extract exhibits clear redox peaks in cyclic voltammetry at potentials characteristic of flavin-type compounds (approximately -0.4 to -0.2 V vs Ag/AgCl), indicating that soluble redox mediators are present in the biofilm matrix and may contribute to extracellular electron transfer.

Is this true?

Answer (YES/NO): NO